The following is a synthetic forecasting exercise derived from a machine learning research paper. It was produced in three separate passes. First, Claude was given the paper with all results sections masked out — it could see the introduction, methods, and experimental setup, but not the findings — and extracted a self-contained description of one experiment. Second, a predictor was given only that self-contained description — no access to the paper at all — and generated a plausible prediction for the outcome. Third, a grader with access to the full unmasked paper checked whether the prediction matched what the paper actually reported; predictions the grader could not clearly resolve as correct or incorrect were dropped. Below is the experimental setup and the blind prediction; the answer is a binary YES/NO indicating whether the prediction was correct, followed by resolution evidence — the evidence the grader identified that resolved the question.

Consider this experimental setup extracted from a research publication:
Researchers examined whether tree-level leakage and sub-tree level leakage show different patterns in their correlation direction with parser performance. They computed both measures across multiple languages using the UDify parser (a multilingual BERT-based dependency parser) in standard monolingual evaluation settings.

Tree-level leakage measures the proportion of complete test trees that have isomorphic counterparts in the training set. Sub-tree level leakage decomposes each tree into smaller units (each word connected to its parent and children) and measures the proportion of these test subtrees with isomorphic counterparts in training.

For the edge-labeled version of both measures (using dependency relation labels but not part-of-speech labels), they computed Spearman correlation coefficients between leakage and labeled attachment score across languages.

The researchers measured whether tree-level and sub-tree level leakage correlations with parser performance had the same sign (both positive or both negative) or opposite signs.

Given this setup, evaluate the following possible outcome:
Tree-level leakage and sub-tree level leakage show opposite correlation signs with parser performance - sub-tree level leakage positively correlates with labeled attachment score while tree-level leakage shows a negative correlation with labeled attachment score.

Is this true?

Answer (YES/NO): YES